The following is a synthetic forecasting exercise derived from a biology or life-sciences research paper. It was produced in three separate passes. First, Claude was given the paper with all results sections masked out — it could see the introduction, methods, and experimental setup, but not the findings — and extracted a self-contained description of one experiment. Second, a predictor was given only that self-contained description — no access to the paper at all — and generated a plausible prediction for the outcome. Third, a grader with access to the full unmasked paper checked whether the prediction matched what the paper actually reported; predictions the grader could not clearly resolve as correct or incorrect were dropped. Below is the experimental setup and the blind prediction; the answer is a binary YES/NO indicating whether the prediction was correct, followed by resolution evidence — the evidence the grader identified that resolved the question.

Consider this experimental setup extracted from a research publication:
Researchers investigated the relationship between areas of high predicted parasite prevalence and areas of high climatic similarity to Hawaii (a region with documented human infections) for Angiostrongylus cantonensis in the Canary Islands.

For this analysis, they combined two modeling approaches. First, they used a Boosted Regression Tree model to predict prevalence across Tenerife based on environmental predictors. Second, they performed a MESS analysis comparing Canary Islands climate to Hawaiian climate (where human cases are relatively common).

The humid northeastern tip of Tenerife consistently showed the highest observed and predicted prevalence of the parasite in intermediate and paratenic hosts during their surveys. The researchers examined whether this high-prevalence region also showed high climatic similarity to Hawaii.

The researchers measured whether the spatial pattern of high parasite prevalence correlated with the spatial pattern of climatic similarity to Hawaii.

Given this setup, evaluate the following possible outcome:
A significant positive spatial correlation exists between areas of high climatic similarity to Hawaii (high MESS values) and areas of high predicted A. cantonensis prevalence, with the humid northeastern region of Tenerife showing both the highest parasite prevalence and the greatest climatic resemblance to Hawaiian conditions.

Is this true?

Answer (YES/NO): NO